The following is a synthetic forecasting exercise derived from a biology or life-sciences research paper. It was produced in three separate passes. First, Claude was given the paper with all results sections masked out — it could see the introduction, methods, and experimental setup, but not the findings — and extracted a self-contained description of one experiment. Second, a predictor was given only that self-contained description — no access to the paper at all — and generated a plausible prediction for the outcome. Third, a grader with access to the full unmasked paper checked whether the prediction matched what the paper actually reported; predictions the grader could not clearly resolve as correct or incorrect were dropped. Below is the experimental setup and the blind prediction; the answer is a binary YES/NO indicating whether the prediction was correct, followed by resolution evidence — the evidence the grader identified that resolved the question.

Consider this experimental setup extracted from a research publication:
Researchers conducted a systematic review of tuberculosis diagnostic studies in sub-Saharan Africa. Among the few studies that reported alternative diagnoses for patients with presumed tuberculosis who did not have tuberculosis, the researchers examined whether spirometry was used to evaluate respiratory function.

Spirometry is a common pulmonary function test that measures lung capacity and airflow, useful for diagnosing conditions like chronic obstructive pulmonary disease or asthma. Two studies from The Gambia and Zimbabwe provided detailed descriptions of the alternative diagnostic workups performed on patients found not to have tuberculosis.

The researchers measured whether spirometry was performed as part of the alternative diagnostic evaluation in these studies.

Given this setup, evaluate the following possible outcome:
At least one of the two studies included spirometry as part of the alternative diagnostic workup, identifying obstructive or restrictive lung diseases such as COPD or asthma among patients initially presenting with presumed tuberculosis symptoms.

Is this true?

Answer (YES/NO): NO